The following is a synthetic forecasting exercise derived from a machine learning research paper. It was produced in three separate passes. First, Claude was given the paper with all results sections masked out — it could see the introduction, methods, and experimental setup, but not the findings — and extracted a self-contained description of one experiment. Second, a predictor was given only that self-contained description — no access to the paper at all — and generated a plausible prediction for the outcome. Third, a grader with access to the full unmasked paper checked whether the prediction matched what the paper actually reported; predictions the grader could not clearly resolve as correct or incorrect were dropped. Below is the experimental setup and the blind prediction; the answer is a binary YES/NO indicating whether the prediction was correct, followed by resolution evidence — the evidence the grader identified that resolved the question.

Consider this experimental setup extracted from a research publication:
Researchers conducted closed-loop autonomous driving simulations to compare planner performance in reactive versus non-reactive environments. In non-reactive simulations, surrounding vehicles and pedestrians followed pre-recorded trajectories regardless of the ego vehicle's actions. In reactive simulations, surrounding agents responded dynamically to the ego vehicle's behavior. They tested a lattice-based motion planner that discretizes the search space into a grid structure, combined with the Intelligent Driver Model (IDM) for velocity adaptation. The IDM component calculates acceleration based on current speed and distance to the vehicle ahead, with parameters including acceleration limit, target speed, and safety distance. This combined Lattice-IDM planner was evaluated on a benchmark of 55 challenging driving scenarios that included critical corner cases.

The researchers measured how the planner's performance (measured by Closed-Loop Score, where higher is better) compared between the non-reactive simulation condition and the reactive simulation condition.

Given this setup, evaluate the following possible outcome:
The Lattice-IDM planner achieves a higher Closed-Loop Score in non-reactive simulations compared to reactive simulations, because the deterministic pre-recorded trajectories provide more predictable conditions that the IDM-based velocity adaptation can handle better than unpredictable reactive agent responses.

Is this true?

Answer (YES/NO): YES